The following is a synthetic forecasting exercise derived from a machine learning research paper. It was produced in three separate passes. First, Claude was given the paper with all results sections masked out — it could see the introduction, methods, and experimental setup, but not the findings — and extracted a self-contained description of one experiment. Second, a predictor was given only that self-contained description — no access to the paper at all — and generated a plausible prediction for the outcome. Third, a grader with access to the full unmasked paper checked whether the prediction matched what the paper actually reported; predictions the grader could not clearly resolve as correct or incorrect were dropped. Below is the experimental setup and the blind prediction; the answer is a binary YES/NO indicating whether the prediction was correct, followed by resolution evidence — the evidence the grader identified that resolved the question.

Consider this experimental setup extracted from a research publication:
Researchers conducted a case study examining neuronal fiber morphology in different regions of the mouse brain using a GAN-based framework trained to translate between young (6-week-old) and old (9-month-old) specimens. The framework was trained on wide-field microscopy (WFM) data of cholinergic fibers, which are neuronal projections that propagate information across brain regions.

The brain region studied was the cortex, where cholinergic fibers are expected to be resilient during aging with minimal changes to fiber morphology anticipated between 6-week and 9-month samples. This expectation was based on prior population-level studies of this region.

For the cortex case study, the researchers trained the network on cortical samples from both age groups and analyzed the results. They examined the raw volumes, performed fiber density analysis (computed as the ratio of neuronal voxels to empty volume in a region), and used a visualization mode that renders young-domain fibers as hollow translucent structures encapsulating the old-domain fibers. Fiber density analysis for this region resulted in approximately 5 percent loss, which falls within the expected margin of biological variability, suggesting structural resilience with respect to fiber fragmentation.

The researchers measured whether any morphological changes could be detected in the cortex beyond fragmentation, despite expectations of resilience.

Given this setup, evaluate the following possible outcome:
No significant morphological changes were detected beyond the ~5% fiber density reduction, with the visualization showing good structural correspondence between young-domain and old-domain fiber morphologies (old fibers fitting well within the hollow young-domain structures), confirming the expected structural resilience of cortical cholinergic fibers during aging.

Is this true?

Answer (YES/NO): NO